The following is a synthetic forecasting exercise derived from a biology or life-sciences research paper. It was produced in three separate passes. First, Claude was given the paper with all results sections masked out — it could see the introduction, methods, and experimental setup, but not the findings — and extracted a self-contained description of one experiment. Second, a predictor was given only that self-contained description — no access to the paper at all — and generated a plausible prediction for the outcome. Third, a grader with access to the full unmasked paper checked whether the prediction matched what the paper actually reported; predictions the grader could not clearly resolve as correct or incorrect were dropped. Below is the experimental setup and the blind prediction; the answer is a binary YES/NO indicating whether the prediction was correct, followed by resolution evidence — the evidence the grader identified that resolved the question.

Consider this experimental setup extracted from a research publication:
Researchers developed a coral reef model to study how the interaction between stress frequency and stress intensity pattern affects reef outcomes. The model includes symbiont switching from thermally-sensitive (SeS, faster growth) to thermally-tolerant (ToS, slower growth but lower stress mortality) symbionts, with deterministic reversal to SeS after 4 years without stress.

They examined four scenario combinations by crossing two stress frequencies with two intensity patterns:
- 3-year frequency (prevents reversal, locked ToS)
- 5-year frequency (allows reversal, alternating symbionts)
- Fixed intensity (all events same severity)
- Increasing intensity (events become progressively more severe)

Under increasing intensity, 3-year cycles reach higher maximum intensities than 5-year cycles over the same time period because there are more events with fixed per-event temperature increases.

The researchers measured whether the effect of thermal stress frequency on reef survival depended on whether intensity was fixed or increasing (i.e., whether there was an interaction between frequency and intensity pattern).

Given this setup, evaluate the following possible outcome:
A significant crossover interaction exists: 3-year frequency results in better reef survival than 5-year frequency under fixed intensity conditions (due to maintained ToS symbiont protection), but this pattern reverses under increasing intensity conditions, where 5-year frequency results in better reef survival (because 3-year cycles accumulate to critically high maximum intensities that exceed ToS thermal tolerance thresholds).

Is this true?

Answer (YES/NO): NO